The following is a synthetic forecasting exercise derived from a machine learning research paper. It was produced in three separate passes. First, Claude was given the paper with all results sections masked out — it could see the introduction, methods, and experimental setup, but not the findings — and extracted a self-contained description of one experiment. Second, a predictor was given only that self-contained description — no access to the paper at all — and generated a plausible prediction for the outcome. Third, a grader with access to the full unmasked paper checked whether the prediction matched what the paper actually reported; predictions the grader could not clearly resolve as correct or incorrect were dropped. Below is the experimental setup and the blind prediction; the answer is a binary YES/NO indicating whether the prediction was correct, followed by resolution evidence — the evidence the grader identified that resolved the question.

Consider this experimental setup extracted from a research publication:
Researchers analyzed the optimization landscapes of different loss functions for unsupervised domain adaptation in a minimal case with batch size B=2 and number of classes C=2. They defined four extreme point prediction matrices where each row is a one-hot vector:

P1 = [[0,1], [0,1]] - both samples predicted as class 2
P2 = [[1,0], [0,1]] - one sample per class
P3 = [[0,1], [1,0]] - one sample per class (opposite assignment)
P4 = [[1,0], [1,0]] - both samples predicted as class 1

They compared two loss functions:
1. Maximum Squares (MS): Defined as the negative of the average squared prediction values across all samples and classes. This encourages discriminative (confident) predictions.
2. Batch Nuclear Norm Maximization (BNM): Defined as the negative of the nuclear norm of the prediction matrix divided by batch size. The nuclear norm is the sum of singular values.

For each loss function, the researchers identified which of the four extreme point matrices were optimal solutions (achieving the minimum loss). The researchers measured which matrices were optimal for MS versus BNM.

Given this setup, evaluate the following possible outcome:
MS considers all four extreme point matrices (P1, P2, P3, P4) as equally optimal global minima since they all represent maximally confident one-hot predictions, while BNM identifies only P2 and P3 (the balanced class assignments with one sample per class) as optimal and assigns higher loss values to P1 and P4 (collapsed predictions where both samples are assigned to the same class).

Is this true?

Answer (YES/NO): YES